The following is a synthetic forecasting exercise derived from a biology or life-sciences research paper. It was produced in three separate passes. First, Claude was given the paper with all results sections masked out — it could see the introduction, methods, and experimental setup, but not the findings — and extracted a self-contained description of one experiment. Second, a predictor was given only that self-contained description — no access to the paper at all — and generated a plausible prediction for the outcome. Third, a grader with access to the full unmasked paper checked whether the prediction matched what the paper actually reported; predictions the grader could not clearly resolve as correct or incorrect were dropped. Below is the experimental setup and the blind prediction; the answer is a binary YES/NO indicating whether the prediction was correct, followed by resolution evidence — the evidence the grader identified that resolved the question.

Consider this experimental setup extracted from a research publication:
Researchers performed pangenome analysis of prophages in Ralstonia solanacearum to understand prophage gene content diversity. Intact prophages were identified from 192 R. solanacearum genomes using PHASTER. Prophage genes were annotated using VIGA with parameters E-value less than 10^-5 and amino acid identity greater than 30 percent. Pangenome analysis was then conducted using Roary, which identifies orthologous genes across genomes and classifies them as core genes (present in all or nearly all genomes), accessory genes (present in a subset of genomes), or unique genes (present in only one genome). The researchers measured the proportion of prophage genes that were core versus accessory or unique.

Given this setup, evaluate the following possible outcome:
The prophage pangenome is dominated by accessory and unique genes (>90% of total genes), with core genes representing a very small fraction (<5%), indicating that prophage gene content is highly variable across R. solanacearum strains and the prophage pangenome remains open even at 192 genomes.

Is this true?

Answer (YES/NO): YES